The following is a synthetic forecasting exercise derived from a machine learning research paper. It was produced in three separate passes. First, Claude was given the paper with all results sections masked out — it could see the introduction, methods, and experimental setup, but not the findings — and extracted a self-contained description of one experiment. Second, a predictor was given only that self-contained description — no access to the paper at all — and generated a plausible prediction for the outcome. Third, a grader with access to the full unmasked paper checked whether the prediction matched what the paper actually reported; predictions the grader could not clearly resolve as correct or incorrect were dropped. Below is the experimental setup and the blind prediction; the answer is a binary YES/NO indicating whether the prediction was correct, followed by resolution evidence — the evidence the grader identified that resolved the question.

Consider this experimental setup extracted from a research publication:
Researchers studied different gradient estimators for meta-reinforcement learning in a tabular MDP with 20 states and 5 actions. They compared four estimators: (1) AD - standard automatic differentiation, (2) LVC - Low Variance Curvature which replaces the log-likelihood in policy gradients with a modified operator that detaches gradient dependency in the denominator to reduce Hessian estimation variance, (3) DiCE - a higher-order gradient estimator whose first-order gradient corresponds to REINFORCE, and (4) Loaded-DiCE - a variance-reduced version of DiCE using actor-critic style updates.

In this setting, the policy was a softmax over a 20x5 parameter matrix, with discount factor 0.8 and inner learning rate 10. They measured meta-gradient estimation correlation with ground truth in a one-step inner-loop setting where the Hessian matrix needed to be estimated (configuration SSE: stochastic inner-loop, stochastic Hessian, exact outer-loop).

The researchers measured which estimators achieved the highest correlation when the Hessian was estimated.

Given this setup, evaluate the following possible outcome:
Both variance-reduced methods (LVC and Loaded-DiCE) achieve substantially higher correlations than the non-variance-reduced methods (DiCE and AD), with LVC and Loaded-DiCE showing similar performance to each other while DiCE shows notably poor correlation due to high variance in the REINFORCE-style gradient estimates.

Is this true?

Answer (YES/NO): NO